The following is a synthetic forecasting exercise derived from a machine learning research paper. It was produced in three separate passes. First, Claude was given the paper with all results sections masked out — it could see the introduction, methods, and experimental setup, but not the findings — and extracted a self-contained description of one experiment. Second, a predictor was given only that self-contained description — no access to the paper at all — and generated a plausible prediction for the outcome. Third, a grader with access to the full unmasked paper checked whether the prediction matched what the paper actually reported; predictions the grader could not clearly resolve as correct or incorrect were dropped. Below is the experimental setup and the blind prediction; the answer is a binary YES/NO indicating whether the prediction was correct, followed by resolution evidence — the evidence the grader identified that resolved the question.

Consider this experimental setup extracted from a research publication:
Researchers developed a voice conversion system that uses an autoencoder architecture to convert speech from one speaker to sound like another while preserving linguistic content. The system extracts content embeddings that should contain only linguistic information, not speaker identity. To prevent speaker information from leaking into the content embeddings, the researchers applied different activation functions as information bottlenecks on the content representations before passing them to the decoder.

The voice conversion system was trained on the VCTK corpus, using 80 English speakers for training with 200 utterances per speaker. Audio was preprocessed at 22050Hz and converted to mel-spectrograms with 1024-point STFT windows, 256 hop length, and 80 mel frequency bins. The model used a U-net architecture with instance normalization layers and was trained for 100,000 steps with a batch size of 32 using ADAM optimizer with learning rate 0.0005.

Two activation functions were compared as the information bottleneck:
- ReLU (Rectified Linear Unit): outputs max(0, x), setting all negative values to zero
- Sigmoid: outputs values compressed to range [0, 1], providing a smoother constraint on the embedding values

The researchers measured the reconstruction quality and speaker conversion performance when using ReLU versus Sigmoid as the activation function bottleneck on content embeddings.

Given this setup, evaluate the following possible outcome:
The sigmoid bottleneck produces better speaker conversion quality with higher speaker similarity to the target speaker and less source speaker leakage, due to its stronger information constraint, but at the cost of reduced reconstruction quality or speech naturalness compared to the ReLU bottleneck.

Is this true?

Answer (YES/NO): NO